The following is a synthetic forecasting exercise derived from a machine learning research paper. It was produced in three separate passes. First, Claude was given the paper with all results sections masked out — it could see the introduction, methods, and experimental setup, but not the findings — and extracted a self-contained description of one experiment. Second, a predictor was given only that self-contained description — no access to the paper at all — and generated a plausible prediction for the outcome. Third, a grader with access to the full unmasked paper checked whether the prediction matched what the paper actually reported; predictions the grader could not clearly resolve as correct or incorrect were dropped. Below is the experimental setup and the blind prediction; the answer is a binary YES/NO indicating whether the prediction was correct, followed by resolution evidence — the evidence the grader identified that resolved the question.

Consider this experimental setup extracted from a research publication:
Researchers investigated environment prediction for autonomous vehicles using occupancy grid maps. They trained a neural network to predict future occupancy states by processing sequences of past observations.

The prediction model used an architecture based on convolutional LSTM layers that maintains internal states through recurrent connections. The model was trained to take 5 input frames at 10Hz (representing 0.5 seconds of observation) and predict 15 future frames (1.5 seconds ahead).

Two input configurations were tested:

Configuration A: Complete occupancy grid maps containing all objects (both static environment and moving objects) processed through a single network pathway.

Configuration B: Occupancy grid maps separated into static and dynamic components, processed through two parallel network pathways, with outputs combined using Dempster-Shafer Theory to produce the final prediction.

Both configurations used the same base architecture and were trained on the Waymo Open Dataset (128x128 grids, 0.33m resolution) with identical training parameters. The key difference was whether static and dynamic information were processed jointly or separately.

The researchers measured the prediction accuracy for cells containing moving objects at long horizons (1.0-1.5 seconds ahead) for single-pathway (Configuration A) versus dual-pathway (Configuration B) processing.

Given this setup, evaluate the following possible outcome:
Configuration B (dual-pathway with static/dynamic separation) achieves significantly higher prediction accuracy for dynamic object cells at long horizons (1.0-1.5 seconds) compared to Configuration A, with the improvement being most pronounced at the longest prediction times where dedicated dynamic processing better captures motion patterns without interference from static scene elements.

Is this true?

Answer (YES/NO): YES